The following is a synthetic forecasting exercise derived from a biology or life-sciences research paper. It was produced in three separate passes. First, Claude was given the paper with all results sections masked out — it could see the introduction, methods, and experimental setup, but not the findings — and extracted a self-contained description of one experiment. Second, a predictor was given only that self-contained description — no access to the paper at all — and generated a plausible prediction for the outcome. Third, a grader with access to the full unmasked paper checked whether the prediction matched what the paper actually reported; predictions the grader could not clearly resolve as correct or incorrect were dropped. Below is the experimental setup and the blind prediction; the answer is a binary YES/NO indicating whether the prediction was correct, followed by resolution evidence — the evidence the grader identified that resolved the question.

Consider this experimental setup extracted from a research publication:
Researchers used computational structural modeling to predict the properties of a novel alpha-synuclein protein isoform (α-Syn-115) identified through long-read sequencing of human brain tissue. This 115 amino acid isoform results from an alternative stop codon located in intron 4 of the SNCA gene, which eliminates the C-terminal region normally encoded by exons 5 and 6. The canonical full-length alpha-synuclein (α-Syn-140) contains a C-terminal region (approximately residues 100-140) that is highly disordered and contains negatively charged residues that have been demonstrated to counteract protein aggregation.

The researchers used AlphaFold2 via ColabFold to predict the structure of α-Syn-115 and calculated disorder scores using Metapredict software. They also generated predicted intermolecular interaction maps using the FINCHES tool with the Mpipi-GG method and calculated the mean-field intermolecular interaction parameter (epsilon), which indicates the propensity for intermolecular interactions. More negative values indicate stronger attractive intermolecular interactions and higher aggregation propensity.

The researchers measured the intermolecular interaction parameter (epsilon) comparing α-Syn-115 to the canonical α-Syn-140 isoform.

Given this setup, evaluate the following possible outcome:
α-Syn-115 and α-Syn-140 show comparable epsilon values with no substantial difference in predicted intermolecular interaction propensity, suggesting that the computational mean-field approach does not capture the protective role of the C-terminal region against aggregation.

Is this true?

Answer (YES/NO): NO